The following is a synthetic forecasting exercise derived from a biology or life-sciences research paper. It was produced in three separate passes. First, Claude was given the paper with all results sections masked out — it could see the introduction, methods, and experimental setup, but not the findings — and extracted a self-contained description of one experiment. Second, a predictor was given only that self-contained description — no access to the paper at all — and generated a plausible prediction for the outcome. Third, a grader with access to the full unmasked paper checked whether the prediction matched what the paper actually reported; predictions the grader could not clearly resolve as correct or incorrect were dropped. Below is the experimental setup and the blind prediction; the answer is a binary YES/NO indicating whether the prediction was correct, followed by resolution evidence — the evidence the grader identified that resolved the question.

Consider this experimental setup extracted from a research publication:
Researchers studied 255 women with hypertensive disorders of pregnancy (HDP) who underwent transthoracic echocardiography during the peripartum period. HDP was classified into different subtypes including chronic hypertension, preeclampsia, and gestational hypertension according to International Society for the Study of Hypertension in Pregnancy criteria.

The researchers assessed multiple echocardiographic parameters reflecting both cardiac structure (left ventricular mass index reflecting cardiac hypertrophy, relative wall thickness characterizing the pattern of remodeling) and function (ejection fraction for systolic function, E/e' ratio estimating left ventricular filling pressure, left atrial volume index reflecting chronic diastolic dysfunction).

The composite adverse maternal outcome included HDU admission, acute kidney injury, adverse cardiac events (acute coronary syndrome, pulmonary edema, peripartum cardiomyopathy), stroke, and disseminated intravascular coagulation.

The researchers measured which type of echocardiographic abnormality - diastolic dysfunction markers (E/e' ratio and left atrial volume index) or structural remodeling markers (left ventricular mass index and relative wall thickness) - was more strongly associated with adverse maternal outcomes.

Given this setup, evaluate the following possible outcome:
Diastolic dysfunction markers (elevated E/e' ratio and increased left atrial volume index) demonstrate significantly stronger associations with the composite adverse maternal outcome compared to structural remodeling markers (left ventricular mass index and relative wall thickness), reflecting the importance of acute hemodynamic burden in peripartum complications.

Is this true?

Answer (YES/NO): YES